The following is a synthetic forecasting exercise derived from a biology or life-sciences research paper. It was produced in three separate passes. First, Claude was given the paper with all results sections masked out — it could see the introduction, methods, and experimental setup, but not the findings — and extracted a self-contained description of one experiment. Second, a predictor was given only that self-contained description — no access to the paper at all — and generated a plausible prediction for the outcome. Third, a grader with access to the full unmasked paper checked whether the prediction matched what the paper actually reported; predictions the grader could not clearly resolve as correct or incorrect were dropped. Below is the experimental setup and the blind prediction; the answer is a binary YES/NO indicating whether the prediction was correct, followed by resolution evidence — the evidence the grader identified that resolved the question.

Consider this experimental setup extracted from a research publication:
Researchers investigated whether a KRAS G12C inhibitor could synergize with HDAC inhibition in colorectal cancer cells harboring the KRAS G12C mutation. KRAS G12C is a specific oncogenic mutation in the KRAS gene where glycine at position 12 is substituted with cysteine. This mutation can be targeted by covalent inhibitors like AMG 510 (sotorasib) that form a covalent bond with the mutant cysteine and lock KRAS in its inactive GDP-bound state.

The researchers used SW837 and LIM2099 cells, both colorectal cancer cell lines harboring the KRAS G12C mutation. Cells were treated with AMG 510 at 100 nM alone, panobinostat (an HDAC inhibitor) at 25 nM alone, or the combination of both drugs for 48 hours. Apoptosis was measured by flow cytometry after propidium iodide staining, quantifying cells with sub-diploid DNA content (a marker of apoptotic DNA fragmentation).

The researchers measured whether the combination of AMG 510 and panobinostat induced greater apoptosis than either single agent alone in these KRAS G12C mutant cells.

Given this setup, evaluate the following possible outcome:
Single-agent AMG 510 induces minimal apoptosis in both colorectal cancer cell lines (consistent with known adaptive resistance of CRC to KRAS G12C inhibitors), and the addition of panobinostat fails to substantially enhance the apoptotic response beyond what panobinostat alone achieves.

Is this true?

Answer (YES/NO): NO